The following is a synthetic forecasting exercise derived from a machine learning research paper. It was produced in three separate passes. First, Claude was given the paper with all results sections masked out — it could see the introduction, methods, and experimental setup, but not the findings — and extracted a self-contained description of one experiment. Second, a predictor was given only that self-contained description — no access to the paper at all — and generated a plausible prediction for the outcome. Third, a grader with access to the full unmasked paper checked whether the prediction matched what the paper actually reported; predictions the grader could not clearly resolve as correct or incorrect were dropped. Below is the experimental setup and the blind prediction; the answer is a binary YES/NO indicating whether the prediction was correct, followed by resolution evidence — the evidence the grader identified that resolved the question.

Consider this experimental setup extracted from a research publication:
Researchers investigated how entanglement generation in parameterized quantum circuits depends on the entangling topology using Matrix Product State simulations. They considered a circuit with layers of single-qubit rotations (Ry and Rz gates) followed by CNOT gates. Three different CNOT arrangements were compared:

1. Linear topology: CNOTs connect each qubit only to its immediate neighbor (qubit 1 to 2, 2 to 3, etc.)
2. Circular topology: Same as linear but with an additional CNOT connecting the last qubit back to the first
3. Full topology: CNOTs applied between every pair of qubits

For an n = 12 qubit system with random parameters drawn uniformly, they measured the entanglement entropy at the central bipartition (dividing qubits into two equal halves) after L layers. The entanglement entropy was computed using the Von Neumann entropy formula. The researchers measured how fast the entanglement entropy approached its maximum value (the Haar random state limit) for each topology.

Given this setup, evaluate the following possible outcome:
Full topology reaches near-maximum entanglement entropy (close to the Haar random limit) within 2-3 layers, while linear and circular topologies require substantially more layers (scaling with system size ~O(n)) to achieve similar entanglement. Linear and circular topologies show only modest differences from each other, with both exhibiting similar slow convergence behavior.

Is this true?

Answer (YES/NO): NO